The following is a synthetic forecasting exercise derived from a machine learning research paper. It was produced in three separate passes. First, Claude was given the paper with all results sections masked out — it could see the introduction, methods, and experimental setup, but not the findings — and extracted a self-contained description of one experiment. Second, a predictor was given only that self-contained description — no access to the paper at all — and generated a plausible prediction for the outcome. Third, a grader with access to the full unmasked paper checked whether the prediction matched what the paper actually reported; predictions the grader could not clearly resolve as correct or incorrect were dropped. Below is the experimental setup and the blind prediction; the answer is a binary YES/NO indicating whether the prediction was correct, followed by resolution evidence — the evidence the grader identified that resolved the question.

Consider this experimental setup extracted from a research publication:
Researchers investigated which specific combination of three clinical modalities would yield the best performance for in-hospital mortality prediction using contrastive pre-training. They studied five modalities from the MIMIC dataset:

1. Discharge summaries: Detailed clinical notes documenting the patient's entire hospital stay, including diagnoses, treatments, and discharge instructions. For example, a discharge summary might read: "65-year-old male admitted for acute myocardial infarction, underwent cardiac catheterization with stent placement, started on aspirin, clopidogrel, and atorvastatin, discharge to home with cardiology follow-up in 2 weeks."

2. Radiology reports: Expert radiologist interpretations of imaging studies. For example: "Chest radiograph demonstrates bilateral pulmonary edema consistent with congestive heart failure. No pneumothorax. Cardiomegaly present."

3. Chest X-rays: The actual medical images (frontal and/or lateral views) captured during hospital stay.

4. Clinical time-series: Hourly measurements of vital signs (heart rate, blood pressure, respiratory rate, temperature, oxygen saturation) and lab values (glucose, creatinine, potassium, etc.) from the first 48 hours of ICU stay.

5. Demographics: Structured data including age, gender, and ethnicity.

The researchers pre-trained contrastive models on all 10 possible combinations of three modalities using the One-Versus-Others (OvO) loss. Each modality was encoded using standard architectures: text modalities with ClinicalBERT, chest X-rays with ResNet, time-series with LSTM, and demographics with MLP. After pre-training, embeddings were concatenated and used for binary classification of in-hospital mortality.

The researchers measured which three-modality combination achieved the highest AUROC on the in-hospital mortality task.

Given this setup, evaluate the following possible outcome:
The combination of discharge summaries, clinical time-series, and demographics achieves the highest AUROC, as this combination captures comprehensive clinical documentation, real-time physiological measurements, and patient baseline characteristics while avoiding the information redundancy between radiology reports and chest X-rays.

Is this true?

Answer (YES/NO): NO